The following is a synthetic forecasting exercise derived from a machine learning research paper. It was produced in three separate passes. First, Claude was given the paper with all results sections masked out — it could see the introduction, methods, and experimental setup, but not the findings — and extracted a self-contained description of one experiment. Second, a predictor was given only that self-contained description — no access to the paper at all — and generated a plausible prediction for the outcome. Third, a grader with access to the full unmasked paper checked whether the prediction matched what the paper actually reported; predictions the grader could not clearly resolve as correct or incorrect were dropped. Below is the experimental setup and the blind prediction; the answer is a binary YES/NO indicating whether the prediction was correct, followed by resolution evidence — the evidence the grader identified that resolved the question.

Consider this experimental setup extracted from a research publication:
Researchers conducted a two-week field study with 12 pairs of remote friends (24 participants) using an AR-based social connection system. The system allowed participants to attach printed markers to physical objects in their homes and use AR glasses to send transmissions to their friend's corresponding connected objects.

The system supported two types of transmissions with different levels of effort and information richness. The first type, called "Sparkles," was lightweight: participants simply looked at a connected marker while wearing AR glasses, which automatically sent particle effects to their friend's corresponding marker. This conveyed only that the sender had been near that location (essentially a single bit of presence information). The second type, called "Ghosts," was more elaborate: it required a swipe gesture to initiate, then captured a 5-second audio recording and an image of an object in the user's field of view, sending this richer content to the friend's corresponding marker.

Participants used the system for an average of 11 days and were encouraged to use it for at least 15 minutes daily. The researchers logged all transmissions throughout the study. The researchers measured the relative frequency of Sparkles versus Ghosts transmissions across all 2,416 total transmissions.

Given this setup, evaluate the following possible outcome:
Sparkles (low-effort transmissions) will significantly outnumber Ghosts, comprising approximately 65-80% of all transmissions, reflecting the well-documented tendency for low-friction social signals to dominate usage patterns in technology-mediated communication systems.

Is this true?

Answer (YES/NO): YES